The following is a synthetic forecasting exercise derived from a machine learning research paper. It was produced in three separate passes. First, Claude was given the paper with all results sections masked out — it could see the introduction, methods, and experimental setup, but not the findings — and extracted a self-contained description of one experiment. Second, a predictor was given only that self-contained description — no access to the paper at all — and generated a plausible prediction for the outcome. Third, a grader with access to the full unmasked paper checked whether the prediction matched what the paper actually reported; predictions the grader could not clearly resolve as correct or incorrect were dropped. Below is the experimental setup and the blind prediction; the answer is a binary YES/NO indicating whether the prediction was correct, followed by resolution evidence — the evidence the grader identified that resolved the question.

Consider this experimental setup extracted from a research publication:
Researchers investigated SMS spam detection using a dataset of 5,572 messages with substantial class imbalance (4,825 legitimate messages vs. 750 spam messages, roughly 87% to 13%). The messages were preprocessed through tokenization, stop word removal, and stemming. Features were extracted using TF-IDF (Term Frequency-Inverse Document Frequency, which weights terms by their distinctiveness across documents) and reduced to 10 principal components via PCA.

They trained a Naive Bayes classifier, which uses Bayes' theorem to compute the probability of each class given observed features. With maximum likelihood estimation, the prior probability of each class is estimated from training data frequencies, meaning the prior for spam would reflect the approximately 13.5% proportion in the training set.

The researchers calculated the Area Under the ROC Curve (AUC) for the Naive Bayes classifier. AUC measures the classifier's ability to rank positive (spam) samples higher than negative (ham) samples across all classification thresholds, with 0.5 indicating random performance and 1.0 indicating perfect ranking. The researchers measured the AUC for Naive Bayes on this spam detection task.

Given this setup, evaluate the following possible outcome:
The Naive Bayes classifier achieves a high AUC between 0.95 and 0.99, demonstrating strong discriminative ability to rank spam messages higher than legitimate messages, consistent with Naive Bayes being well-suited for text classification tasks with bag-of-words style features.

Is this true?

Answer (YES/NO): YES